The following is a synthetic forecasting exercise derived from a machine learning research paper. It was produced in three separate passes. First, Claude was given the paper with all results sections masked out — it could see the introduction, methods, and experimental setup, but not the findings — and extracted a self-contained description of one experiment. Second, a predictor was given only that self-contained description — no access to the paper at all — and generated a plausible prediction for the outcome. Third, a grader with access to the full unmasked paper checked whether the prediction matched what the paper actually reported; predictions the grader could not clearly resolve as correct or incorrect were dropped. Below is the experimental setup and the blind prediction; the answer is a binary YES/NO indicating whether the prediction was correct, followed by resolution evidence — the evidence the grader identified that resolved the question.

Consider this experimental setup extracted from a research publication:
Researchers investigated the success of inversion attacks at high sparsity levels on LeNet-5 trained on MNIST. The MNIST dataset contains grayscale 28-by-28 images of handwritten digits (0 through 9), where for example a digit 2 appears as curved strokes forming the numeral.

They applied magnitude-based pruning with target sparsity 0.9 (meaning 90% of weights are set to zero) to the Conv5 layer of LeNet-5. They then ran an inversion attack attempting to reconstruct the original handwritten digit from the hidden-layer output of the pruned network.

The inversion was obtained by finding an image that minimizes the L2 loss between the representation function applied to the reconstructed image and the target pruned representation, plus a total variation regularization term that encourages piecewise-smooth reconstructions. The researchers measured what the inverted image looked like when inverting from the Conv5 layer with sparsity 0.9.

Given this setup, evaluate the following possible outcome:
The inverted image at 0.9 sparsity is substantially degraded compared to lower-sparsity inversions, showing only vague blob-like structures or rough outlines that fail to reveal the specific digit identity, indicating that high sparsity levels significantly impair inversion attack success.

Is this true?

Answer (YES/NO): NO